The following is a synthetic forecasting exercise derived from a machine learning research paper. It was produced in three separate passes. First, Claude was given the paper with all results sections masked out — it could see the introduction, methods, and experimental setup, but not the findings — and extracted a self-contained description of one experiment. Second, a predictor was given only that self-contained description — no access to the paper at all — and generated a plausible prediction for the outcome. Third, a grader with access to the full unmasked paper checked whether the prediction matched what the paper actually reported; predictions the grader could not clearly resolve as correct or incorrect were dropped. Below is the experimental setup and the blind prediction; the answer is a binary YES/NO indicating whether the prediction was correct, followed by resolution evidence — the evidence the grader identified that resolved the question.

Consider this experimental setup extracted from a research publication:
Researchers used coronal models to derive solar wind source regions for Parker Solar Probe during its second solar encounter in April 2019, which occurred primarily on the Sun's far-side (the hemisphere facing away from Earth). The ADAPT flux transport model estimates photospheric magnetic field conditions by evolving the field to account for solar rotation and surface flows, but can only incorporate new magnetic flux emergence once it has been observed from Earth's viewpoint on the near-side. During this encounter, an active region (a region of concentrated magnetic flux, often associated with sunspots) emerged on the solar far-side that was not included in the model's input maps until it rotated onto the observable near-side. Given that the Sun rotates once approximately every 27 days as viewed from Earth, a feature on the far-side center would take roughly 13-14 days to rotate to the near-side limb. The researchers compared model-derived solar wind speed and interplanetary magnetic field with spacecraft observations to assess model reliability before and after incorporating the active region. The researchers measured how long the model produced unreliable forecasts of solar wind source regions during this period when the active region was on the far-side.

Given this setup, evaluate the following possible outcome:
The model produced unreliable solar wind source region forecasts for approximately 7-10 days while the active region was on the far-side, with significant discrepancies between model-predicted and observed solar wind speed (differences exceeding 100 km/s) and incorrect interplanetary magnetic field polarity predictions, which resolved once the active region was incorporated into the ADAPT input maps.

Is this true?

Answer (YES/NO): NO